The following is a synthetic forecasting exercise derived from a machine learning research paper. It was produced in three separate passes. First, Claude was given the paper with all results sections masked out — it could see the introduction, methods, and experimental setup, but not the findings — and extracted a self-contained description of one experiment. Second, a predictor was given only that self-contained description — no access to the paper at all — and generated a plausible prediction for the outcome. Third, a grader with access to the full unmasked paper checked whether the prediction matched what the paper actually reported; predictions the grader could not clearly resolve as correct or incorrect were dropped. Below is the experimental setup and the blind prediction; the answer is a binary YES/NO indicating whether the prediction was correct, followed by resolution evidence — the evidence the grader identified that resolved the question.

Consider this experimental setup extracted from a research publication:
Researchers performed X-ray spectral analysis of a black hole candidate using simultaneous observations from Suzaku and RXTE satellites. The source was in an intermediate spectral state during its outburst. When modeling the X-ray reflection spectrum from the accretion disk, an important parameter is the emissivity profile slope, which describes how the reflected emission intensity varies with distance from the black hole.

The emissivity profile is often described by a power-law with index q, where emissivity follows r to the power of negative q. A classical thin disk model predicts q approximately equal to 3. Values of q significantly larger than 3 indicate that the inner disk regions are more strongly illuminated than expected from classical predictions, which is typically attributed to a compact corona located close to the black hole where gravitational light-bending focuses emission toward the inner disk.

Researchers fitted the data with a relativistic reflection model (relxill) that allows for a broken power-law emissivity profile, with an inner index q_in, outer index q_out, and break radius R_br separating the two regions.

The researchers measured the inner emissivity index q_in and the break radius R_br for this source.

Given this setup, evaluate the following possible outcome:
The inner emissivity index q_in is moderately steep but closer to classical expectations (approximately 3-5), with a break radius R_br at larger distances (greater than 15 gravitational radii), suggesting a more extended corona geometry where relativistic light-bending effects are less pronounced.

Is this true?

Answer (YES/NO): NO